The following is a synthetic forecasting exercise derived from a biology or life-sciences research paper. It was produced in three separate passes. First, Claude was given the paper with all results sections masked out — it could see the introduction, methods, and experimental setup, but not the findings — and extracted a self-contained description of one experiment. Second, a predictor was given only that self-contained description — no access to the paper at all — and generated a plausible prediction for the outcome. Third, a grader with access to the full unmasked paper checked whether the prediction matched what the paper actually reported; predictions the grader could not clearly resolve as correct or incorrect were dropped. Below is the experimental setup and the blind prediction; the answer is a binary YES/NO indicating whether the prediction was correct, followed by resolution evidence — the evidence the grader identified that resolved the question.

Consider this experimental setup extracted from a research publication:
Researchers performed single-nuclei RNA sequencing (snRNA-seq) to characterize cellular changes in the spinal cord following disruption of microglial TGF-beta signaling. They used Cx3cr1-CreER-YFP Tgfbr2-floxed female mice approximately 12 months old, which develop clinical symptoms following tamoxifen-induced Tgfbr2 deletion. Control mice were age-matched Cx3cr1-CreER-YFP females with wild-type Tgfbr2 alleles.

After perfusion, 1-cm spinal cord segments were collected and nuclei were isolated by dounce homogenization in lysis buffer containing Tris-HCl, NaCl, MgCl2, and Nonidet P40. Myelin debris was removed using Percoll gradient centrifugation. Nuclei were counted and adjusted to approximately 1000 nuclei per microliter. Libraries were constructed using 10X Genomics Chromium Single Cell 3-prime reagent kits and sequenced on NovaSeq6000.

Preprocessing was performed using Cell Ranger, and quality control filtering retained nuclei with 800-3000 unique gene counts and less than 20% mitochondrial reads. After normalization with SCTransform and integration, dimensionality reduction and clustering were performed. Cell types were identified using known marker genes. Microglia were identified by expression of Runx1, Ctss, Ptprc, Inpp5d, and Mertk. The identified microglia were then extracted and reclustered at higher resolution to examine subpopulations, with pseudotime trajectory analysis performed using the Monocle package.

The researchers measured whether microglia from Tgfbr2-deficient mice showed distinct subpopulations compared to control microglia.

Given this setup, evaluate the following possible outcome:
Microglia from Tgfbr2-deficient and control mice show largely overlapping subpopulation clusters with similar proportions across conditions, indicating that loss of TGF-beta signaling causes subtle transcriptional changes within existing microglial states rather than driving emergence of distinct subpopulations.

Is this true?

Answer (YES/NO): NO